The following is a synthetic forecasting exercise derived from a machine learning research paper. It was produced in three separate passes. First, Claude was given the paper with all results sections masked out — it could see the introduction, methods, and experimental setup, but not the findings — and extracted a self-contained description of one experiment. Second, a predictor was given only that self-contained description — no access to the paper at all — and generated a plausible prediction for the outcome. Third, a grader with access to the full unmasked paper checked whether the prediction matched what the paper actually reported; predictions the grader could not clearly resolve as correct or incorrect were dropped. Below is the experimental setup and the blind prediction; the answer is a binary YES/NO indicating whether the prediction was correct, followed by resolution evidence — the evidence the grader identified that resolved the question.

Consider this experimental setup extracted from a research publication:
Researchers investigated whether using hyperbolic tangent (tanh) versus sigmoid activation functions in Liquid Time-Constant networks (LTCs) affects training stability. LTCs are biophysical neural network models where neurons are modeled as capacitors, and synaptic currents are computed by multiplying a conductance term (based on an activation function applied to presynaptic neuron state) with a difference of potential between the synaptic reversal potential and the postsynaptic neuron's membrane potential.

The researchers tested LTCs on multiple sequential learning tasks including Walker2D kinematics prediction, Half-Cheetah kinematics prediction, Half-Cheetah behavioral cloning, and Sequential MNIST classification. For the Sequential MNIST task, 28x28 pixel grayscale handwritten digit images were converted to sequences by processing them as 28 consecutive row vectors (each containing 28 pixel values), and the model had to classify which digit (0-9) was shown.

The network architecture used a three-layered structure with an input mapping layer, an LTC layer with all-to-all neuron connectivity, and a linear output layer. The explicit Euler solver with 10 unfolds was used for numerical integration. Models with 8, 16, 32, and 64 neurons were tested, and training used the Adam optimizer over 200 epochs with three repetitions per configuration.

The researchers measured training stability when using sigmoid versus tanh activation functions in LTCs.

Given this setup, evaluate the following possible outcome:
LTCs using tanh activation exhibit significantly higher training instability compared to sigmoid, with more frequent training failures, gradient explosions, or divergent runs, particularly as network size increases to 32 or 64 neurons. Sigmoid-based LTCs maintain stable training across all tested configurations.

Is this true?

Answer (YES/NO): NO